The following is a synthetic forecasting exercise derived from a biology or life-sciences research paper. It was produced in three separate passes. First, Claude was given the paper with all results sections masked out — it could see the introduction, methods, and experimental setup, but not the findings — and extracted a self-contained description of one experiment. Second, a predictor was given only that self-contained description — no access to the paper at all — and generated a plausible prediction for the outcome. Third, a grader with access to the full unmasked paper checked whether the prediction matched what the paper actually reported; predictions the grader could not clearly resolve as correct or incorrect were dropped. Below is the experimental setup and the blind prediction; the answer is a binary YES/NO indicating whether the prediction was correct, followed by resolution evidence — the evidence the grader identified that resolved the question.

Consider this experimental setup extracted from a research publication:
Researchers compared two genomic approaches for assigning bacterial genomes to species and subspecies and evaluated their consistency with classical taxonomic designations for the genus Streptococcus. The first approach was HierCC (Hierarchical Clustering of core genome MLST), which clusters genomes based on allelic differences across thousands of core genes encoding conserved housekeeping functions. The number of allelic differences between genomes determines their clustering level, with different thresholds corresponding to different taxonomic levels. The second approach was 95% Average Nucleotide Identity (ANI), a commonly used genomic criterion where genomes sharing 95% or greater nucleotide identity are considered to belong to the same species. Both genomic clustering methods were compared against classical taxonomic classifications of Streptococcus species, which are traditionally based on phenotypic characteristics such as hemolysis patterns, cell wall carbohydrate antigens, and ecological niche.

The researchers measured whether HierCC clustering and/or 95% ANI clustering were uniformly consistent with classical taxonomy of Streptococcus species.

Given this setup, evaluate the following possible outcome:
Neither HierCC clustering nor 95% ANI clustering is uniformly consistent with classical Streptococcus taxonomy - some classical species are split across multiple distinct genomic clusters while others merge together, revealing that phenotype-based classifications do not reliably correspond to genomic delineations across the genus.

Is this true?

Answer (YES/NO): YES